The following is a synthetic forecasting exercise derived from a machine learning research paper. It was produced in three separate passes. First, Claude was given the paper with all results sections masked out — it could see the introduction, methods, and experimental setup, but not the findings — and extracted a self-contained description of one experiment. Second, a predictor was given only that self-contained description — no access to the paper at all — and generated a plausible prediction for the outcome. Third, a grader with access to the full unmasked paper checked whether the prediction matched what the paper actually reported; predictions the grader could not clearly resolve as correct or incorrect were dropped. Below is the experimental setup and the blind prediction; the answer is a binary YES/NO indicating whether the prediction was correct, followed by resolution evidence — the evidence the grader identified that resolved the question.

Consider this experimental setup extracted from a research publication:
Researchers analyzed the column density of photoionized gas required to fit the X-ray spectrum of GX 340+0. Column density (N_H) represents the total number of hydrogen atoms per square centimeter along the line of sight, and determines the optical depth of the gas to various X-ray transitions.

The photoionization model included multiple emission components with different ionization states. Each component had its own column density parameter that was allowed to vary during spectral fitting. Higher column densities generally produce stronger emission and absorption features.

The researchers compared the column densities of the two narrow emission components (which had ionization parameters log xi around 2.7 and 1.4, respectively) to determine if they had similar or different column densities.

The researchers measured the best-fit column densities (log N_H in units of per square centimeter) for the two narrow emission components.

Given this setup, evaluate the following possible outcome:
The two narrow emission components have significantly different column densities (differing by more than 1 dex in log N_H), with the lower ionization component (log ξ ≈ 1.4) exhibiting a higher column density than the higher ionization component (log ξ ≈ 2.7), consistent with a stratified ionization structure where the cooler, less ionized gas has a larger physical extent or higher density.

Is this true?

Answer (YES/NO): NO